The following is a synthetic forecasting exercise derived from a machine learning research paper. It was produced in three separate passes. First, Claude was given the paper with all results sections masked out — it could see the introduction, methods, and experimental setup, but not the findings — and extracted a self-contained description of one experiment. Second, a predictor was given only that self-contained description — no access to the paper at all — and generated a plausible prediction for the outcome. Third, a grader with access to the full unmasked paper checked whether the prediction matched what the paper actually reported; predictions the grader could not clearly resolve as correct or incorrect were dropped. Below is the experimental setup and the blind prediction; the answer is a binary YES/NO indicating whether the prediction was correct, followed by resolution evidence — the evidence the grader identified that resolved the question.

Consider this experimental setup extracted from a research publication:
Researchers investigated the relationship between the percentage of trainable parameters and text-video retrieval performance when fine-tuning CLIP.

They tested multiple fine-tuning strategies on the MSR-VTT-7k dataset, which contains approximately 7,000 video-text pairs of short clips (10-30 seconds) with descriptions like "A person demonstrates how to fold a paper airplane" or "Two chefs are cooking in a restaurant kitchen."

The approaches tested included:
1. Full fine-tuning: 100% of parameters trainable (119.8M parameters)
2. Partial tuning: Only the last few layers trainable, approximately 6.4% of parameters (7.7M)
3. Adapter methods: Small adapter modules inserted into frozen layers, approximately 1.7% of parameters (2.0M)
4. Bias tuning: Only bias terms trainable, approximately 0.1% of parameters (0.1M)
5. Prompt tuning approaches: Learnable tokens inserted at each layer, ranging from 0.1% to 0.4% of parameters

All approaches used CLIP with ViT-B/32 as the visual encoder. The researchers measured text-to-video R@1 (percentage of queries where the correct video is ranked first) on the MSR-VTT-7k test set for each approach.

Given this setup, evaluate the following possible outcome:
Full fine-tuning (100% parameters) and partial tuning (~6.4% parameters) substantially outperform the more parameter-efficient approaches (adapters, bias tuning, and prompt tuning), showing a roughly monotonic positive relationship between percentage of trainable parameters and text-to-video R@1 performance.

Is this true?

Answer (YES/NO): NO